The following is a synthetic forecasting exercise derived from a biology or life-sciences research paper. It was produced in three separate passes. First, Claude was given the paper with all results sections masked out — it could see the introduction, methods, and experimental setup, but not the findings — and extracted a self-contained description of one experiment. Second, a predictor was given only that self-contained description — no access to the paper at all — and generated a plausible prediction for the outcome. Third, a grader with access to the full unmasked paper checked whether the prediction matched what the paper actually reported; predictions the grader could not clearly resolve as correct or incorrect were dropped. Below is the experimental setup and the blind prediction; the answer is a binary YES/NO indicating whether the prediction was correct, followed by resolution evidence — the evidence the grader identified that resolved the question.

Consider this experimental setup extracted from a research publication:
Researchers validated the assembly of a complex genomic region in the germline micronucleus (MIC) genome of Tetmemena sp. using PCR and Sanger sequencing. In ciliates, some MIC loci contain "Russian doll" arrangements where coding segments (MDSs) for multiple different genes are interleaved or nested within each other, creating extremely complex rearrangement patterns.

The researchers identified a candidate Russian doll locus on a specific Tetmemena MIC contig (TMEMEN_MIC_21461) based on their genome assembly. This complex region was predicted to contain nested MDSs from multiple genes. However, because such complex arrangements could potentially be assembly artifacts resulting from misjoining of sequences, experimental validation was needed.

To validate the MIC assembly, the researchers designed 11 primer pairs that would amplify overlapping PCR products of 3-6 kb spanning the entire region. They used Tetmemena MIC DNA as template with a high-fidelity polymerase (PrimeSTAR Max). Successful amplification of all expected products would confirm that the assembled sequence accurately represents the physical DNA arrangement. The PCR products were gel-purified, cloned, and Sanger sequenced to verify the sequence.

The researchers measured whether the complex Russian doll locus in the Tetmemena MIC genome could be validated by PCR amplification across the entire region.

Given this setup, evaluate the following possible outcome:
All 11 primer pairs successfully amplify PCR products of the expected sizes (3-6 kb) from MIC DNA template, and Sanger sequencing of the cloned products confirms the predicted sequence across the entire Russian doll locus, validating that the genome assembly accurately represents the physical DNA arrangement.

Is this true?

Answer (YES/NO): YES